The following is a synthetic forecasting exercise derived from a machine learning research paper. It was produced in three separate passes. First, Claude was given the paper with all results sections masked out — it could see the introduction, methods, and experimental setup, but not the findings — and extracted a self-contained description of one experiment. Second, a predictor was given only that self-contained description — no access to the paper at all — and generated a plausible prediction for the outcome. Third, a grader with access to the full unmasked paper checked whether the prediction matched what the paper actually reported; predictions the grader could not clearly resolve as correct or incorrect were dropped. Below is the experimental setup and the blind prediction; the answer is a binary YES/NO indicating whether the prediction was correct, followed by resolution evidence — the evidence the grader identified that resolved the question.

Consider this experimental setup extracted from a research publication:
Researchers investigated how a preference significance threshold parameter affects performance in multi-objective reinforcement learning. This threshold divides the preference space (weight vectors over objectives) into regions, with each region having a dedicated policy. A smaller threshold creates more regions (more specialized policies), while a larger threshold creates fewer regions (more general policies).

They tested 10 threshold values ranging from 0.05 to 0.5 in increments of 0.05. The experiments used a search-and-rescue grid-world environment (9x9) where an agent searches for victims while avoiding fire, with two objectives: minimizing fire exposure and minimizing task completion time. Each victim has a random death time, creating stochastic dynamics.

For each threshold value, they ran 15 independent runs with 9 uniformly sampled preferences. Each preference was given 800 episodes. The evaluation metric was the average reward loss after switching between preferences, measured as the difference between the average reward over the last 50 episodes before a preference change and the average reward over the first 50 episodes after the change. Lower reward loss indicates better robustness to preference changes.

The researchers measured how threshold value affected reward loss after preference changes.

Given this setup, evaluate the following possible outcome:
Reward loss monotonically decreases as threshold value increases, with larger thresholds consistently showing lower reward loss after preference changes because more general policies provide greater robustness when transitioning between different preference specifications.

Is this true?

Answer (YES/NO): NO